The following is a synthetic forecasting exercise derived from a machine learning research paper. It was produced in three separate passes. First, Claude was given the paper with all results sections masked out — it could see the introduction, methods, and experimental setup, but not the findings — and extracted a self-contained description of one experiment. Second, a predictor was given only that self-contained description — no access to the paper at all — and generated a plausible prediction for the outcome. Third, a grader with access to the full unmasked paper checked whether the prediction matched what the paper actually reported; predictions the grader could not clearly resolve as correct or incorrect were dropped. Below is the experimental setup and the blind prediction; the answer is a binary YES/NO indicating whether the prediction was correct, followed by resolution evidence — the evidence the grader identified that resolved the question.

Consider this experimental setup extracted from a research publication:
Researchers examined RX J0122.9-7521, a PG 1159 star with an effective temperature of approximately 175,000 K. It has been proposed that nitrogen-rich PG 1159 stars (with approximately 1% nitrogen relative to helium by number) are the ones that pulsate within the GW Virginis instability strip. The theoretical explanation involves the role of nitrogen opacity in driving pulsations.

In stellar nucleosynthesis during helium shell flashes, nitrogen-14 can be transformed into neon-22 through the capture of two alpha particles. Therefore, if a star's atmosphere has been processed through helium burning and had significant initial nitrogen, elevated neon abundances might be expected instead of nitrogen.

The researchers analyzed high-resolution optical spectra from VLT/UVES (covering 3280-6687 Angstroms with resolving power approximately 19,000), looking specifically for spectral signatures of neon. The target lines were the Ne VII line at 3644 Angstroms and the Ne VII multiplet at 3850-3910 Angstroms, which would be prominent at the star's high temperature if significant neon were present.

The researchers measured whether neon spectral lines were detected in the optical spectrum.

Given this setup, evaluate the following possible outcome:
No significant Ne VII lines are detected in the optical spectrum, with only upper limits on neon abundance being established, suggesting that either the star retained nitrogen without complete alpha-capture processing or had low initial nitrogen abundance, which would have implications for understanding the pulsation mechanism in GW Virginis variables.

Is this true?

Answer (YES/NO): YES